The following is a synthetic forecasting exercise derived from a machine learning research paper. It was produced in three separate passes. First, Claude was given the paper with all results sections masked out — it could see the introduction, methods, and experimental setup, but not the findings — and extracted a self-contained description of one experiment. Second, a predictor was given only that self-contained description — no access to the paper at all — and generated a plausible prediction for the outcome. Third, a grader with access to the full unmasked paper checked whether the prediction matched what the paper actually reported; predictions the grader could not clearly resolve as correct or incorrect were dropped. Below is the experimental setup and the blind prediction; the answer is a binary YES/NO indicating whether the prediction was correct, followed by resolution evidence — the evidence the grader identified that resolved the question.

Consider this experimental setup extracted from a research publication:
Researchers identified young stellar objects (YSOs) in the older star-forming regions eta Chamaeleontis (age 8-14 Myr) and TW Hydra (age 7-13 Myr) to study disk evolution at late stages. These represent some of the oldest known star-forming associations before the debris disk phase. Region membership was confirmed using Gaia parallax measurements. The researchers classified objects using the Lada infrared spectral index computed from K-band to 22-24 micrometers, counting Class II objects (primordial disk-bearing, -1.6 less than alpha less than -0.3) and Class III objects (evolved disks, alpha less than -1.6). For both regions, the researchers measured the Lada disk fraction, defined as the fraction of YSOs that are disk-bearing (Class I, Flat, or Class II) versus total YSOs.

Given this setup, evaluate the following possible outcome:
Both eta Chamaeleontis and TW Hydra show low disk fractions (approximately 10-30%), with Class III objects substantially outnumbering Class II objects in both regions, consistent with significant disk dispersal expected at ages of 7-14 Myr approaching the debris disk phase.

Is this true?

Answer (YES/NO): NO